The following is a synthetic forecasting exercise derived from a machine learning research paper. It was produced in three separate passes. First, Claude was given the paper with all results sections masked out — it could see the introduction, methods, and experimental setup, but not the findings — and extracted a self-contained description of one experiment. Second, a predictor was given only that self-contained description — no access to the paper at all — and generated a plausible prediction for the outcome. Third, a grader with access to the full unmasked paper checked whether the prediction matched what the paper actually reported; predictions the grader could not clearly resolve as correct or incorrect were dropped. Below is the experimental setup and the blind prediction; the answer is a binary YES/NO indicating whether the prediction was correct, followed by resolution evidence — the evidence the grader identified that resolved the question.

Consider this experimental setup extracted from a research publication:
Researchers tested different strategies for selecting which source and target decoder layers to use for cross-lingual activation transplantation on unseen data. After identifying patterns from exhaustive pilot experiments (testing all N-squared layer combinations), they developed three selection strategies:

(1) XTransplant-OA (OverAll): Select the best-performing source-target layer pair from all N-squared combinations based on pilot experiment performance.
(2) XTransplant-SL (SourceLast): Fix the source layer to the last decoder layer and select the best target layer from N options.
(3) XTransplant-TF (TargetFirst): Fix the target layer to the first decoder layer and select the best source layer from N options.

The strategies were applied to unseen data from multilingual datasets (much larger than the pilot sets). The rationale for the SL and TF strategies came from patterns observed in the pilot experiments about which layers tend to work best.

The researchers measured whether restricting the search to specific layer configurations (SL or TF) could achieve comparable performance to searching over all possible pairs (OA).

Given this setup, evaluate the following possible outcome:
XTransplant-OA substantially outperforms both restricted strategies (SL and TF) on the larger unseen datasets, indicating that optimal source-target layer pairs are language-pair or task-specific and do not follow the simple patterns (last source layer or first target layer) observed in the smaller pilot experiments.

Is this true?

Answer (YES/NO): NO